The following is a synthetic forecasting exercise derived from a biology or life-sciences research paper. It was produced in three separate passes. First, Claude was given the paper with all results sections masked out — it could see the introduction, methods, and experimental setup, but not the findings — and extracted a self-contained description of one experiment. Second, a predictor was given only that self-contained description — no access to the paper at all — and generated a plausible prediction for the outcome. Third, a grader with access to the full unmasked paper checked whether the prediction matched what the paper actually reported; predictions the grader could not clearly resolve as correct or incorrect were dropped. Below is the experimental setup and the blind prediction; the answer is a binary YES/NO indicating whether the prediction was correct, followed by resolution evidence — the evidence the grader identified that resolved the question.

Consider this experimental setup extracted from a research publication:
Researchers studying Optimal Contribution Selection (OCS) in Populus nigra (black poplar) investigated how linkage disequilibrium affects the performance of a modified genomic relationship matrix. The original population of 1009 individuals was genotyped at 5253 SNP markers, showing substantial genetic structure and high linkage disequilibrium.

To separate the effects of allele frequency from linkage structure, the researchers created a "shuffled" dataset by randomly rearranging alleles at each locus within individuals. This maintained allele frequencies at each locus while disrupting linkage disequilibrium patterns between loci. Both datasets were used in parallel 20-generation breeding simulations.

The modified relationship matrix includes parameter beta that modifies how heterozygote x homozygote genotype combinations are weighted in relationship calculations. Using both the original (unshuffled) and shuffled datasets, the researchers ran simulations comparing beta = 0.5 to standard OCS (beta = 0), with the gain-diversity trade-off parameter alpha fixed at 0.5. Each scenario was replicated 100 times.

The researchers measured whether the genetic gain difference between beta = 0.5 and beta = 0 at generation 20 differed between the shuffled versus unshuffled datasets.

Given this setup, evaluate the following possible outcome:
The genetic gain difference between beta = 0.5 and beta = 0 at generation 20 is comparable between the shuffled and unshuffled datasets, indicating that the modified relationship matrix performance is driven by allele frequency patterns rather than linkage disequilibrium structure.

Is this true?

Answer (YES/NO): NO